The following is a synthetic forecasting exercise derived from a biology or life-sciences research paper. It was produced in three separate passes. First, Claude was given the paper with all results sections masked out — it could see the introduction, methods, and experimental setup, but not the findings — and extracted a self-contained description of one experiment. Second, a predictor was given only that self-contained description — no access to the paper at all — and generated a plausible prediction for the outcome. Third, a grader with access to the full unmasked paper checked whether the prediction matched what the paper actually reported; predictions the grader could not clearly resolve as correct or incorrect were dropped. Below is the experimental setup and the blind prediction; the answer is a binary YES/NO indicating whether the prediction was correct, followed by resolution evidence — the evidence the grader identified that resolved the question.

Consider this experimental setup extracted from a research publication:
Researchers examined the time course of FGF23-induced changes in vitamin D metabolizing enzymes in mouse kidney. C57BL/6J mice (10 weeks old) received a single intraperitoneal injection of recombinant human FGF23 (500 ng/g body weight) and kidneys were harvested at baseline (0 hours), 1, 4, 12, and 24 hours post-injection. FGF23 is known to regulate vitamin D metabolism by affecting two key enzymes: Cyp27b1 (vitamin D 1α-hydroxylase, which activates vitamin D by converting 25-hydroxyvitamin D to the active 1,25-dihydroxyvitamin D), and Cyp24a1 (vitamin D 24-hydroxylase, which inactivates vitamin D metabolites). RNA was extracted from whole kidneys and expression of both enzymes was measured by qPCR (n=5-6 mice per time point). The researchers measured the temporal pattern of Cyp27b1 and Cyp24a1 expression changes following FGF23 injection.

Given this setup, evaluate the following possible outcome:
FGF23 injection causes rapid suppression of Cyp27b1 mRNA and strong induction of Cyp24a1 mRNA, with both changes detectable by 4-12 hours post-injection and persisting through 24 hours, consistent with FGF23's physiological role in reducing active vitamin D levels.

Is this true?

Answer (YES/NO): NO